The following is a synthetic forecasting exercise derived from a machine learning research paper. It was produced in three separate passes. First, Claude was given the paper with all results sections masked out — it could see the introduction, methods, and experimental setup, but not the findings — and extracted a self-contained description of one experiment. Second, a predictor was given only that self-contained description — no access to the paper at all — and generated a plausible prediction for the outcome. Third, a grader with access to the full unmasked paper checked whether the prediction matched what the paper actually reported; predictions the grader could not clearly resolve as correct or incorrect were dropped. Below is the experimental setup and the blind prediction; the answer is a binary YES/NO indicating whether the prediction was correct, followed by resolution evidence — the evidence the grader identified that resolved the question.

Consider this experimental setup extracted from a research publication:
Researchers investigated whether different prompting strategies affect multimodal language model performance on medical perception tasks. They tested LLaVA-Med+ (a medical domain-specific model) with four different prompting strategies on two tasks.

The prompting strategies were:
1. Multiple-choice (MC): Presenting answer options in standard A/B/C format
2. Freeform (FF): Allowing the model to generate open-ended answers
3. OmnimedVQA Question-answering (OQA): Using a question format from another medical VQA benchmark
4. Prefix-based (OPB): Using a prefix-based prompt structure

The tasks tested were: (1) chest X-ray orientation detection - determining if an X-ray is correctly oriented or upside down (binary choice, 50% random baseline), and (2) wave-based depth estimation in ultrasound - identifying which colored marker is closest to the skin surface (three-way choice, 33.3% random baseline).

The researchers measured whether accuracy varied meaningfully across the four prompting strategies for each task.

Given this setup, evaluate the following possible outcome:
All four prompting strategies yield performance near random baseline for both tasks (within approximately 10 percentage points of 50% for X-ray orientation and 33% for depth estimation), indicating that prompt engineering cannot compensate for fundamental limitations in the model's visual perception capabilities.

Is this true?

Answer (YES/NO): YES